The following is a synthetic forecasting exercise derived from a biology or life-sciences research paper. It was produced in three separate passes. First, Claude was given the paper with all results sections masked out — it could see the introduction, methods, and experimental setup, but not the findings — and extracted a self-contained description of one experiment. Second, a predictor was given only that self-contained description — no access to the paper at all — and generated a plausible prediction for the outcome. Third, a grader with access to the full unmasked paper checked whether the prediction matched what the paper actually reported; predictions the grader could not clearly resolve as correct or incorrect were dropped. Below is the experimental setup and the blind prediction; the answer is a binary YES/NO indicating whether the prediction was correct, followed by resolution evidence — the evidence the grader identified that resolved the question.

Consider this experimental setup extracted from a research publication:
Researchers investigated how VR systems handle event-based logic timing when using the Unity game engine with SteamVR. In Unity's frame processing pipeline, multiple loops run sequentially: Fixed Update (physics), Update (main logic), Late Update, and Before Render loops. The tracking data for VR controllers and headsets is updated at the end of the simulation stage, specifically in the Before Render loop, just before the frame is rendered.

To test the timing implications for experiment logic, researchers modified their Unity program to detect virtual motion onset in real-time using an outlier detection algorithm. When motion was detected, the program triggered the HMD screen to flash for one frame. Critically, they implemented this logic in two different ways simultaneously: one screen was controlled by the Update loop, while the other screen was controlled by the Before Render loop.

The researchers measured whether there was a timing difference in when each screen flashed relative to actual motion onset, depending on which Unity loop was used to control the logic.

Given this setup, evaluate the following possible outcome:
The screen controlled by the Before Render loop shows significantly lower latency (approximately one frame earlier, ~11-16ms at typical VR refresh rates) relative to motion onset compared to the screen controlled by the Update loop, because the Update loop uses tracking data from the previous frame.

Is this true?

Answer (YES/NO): YES